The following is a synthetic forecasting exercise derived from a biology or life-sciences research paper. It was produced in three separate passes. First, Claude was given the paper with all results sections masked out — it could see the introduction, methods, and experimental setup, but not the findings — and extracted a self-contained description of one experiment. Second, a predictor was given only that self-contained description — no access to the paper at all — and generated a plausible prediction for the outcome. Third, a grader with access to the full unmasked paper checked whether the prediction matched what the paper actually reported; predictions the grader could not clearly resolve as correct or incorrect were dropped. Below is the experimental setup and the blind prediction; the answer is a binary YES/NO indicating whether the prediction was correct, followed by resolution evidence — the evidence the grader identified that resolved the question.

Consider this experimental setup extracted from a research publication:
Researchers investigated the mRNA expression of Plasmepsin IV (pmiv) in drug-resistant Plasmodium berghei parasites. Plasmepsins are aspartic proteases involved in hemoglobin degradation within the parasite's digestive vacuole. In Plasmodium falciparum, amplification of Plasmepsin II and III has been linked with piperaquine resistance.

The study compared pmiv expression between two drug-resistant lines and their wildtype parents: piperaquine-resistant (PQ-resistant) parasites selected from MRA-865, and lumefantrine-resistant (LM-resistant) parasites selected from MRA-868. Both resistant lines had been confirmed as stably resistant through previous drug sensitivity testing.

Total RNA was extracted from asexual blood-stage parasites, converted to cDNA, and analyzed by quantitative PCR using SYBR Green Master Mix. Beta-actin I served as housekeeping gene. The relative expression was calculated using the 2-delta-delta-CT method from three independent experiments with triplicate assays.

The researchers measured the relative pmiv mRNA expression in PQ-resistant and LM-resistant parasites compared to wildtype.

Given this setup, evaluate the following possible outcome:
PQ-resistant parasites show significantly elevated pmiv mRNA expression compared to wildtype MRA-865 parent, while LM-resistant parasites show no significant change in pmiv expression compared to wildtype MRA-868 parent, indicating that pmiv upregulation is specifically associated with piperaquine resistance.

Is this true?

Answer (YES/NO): NO